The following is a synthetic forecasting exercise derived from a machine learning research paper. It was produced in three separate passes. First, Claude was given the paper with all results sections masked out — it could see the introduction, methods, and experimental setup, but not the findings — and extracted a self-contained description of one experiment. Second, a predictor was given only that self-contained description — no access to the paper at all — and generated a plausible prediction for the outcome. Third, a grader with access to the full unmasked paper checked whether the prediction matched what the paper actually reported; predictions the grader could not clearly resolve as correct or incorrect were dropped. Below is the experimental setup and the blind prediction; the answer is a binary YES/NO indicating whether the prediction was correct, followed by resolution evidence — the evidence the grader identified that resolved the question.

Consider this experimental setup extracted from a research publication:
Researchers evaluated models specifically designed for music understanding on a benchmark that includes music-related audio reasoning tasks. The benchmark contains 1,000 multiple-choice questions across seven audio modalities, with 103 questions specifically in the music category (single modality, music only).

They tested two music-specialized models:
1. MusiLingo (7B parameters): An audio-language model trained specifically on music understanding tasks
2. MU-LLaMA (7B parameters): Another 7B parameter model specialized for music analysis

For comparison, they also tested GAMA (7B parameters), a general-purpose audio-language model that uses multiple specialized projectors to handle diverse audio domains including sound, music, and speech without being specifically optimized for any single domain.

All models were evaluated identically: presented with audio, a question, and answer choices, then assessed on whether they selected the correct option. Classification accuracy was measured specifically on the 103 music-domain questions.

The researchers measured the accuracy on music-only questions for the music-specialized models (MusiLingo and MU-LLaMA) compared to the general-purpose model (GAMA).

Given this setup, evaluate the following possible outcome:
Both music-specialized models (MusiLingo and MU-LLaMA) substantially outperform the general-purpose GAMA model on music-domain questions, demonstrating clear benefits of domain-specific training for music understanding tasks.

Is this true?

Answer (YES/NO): NO